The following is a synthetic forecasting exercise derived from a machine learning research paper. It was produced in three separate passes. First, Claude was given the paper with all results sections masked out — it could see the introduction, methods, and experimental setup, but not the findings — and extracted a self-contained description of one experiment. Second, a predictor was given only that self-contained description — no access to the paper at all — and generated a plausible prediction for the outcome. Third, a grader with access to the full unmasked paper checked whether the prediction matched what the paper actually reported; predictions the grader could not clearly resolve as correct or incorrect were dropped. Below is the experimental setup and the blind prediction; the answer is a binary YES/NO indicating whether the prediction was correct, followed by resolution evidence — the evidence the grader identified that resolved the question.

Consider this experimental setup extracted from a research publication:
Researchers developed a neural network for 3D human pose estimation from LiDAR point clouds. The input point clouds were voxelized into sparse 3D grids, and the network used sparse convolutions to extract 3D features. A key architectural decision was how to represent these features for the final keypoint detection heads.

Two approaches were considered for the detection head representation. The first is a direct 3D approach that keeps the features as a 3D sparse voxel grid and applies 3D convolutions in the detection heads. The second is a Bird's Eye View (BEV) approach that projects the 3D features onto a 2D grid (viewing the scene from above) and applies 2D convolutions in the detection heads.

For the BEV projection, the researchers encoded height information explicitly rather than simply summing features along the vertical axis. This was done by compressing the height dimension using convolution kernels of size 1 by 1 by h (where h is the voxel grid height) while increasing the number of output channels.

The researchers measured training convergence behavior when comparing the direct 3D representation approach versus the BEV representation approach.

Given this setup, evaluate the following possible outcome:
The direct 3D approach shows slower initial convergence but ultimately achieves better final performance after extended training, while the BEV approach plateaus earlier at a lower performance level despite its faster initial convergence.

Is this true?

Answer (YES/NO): NO